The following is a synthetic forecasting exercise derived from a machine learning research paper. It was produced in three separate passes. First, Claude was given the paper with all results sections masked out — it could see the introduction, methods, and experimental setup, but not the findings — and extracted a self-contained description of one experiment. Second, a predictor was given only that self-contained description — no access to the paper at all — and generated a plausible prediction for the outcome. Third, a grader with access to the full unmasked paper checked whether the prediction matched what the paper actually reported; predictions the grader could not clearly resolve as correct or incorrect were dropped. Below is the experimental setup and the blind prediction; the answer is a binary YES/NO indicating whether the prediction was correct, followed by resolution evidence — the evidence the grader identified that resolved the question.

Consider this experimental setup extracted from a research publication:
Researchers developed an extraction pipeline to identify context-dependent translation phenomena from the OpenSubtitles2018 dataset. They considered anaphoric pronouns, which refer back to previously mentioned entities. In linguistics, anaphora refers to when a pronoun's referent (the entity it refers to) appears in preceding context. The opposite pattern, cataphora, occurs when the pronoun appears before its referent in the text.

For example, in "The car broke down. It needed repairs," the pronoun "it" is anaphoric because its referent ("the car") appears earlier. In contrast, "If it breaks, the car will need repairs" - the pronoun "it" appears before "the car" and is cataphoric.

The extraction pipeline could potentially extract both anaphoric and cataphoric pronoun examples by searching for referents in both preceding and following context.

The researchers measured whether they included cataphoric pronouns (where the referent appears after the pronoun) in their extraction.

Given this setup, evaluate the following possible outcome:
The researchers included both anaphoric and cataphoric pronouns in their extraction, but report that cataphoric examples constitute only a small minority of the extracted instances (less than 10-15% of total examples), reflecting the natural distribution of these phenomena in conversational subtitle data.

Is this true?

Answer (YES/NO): NO